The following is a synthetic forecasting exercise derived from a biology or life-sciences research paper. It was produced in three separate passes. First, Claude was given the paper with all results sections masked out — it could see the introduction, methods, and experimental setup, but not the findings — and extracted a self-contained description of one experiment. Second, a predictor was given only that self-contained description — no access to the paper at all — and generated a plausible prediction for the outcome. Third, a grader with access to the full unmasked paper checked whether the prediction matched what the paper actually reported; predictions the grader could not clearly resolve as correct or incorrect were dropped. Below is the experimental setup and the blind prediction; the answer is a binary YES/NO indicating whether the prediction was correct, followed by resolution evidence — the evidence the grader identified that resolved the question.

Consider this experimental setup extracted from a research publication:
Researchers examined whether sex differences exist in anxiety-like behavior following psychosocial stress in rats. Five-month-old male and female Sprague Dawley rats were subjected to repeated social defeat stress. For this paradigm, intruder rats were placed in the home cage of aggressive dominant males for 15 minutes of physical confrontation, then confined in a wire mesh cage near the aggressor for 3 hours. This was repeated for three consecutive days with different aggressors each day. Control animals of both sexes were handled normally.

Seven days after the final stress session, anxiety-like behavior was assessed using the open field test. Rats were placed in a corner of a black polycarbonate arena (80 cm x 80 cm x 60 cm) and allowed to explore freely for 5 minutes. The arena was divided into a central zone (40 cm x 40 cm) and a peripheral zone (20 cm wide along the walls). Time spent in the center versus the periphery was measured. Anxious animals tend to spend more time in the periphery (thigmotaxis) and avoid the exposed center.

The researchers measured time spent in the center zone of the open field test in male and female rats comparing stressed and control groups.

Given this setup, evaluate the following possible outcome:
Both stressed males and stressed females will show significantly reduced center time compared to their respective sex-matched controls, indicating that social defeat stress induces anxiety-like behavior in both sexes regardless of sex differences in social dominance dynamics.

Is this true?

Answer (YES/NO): YES